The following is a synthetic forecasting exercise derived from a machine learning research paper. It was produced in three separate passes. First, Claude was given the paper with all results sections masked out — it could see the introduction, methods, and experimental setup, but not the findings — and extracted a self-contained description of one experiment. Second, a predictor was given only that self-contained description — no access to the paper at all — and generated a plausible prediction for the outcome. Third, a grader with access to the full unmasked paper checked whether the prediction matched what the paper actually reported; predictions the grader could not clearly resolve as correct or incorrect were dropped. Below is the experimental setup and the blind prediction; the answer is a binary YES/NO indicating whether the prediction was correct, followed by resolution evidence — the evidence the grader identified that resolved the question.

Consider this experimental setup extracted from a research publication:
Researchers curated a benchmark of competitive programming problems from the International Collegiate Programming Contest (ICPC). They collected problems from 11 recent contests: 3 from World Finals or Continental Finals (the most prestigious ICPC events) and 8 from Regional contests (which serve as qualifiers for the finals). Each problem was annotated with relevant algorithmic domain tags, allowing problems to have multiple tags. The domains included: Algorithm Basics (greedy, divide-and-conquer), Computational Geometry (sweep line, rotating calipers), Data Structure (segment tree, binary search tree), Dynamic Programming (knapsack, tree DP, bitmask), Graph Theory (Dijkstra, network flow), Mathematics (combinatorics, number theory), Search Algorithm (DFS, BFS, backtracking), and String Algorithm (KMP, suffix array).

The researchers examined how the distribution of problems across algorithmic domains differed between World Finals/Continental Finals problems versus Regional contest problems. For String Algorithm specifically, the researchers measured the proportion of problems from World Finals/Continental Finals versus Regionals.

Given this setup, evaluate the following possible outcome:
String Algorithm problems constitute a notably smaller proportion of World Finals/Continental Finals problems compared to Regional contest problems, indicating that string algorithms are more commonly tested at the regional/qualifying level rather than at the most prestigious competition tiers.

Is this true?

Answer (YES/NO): NO